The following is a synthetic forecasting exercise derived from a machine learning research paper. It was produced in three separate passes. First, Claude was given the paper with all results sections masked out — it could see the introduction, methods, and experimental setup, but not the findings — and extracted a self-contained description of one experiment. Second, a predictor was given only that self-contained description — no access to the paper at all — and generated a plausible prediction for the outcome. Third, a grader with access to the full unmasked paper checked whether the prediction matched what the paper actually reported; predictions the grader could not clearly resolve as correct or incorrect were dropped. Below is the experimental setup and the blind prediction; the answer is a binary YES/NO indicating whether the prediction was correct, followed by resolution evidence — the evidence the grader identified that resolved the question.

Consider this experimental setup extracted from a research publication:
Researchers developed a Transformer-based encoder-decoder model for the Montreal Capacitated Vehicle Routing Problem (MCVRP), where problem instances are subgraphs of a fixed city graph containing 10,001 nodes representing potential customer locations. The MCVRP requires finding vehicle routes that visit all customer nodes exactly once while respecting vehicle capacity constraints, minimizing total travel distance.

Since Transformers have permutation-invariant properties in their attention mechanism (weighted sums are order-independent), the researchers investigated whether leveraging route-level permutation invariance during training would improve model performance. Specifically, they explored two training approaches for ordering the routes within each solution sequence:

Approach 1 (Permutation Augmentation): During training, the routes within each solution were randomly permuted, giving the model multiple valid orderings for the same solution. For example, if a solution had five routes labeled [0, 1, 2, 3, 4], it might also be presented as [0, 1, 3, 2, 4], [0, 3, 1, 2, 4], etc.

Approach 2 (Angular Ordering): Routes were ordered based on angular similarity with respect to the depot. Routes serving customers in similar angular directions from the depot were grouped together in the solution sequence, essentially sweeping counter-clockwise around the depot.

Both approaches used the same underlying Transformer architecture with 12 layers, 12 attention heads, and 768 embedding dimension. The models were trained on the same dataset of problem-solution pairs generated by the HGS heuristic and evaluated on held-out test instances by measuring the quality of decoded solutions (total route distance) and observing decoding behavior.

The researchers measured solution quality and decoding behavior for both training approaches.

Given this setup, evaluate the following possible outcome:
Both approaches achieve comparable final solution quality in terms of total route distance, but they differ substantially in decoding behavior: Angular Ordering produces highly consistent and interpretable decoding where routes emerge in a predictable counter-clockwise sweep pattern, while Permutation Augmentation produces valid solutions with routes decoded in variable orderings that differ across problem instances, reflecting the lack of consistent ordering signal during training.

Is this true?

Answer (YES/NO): NO